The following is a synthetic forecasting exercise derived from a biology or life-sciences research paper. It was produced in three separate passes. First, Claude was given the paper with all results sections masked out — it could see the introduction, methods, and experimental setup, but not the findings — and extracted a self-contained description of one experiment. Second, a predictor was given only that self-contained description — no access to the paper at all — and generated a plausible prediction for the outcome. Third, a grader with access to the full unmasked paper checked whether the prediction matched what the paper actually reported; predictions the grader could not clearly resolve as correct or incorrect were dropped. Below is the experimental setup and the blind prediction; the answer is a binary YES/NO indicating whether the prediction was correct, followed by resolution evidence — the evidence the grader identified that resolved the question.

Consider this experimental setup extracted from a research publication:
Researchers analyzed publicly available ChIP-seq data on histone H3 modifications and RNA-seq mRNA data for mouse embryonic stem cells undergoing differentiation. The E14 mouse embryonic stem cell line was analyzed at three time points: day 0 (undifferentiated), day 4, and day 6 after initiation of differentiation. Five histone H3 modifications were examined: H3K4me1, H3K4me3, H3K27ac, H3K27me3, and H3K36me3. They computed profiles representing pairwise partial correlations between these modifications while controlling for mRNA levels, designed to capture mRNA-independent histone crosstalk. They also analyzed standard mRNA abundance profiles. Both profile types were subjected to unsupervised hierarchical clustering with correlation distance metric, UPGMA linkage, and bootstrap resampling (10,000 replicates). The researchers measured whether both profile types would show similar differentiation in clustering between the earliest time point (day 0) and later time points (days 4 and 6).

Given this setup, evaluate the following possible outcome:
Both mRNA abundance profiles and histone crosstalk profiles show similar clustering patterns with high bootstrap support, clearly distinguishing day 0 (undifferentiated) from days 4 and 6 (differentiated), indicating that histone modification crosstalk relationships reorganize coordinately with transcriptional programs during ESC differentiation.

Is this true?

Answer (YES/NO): YES